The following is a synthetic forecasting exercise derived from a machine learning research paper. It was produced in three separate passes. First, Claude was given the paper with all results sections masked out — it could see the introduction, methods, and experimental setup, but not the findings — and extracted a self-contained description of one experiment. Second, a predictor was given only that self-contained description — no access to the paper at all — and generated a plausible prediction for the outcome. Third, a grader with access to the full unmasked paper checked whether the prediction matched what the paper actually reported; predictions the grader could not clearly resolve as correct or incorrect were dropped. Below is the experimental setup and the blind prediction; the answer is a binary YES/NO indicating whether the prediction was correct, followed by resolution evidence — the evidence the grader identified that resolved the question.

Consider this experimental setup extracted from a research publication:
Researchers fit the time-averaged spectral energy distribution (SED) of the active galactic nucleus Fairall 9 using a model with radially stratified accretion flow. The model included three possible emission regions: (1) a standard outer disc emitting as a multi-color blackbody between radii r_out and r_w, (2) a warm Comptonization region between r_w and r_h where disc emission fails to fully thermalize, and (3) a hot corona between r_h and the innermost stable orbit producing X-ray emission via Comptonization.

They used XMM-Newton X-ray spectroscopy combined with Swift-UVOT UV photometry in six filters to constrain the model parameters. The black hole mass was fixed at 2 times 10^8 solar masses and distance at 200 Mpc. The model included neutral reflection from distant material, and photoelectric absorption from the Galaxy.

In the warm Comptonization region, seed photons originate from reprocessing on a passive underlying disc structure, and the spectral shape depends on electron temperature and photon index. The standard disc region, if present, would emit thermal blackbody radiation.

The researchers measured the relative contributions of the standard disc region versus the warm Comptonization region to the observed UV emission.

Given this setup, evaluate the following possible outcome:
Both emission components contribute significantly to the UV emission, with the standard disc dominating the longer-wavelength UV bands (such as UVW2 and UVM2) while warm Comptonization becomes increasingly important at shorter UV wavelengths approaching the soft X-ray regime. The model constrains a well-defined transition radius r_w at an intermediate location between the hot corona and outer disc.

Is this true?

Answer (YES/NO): NO